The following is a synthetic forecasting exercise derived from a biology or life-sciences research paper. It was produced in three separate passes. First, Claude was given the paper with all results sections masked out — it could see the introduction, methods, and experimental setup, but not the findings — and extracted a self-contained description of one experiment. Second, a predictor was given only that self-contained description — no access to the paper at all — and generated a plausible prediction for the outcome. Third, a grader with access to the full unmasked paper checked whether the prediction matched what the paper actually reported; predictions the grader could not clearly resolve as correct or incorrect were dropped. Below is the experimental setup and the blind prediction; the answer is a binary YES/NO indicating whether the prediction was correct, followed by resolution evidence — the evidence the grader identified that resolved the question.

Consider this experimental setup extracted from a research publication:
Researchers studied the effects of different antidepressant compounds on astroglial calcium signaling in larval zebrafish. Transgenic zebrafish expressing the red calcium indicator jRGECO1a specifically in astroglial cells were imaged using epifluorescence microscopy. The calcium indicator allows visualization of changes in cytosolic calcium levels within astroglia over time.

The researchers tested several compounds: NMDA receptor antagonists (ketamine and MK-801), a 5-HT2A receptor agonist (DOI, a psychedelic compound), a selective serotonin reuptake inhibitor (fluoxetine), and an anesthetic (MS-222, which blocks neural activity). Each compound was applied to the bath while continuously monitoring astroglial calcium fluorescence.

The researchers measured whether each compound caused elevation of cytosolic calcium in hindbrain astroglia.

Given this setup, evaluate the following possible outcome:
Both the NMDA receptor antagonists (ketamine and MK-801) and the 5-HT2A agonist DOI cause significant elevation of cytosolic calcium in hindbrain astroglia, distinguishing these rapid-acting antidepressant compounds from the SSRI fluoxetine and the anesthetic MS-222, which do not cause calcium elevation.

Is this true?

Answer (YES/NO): NO